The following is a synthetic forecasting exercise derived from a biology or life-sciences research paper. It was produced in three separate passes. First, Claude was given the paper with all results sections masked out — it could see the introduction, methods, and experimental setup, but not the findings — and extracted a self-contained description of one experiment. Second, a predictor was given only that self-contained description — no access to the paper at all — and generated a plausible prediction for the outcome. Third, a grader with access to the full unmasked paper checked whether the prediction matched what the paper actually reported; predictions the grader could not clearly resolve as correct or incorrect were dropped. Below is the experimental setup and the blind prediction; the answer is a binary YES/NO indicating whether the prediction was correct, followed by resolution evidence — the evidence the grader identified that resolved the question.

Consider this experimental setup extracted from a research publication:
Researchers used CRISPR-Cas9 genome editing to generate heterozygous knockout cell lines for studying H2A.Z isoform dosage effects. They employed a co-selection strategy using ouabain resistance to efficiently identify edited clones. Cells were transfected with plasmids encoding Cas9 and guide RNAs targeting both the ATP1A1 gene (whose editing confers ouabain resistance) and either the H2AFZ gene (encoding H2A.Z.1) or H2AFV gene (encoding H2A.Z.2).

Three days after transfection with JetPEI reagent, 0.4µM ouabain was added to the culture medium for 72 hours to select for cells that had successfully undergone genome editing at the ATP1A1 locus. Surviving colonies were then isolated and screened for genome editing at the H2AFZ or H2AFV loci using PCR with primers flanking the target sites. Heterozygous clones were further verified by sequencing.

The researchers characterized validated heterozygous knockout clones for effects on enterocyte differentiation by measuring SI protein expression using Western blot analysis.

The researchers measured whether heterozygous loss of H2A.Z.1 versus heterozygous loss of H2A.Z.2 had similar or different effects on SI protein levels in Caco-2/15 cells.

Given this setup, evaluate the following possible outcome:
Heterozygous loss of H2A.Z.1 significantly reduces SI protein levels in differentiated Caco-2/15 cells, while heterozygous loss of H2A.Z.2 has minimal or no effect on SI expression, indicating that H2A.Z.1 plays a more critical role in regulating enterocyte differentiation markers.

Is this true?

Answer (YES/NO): NO